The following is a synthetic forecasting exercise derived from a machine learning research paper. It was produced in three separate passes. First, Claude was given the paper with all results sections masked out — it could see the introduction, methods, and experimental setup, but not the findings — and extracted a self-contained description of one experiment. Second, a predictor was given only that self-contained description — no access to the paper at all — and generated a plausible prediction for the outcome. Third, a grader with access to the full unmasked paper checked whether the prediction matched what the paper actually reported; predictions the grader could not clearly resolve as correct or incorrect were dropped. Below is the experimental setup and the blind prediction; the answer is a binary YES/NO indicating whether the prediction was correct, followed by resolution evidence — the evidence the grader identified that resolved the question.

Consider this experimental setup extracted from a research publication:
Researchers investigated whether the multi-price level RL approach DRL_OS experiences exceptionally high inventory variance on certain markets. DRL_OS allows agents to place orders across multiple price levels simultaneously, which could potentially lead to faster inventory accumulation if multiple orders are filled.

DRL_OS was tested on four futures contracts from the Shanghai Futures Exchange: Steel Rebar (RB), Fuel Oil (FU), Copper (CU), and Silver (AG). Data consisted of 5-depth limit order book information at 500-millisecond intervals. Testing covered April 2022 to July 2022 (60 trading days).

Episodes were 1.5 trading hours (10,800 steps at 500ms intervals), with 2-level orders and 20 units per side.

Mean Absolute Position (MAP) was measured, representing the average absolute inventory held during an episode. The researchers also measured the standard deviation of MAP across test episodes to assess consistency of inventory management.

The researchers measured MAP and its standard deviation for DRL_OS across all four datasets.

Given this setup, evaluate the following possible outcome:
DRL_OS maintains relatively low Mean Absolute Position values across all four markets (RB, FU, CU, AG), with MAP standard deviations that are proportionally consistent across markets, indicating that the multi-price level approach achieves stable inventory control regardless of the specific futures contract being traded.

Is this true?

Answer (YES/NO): NO